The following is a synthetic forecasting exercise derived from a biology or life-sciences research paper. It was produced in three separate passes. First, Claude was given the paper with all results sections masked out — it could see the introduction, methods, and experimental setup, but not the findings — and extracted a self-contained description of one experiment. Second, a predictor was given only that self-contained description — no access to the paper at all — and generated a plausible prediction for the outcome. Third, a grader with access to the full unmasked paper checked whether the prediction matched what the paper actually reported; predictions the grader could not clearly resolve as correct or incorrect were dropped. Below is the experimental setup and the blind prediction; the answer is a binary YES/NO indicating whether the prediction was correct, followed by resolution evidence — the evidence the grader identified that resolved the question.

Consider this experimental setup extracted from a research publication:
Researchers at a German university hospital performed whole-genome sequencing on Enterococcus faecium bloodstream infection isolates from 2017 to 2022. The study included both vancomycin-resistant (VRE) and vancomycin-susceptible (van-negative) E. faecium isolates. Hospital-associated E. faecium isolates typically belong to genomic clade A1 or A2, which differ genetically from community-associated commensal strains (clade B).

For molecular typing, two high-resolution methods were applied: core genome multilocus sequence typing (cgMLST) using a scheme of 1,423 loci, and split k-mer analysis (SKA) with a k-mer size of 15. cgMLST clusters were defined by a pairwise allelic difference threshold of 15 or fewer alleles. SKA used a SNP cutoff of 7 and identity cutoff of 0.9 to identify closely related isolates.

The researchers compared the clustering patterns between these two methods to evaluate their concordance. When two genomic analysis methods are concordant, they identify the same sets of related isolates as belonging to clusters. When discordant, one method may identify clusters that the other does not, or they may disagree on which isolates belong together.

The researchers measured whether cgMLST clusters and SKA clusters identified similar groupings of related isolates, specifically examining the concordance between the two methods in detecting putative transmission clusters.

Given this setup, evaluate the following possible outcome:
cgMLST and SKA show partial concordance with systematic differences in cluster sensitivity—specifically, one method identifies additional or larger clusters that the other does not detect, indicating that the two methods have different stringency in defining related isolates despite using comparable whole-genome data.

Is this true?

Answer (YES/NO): YES